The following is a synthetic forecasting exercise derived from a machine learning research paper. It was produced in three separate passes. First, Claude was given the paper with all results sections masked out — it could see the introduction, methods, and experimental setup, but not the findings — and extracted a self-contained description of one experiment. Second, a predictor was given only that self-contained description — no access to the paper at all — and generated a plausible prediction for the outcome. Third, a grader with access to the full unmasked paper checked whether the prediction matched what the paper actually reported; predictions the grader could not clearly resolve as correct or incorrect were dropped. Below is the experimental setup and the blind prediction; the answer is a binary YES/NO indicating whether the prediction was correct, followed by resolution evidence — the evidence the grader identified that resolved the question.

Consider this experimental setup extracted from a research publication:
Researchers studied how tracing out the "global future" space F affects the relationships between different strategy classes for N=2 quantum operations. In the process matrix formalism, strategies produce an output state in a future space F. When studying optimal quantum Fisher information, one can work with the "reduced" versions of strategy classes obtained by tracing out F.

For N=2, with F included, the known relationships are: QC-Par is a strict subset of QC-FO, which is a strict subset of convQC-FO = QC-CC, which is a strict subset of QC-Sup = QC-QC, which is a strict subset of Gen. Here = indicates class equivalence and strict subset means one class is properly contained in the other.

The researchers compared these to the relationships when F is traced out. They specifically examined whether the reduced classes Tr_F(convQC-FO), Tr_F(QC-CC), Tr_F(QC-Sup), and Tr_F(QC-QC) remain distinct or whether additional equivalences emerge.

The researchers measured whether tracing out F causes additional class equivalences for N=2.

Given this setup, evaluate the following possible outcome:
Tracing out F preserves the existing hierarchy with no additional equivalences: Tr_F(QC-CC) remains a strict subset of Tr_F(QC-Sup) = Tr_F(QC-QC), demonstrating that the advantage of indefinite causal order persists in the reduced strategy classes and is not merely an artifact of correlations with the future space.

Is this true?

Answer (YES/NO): NO